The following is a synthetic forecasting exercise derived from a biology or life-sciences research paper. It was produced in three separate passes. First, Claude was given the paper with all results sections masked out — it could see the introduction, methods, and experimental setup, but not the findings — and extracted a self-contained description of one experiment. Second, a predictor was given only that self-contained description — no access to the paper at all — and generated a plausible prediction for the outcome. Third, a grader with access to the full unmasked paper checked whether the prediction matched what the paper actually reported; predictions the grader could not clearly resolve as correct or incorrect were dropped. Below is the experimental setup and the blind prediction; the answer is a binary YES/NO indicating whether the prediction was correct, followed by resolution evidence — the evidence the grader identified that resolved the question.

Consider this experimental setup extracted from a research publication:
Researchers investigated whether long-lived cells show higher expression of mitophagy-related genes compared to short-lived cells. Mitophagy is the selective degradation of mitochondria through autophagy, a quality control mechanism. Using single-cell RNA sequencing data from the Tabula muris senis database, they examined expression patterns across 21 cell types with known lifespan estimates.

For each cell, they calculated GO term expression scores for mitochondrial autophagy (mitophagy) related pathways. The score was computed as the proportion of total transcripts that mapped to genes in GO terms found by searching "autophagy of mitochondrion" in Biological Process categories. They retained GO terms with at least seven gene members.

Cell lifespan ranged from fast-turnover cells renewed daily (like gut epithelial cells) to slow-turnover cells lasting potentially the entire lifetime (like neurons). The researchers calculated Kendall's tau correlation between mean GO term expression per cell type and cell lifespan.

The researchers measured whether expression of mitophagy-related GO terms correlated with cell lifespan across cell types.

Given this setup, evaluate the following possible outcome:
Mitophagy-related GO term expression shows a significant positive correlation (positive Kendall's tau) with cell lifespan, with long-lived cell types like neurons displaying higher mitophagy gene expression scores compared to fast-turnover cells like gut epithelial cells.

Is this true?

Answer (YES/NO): YES